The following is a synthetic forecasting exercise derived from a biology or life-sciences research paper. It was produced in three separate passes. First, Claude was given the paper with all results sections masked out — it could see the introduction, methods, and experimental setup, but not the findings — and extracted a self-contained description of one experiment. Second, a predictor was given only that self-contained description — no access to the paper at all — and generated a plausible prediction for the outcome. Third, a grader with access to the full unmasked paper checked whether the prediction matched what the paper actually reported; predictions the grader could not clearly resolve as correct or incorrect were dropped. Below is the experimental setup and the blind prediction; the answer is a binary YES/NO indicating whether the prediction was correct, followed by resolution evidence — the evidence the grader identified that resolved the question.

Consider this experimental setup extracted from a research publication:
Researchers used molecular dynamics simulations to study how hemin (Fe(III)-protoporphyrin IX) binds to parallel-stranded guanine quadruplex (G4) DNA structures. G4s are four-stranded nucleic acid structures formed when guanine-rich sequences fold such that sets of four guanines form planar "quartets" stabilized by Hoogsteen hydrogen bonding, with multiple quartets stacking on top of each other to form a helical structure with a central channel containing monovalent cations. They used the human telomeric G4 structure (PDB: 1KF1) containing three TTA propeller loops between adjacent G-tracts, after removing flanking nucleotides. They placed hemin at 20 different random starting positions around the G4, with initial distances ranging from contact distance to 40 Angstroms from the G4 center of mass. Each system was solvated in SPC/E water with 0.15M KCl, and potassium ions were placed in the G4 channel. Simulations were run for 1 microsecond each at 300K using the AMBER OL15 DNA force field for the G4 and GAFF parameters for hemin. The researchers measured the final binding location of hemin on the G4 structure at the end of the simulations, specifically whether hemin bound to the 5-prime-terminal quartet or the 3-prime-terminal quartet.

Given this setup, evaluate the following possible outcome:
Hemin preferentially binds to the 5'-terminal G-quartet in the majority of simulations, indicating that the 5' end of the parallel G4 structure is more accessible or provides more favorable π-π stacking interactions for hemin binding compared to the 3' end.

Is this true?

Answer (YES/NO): YES